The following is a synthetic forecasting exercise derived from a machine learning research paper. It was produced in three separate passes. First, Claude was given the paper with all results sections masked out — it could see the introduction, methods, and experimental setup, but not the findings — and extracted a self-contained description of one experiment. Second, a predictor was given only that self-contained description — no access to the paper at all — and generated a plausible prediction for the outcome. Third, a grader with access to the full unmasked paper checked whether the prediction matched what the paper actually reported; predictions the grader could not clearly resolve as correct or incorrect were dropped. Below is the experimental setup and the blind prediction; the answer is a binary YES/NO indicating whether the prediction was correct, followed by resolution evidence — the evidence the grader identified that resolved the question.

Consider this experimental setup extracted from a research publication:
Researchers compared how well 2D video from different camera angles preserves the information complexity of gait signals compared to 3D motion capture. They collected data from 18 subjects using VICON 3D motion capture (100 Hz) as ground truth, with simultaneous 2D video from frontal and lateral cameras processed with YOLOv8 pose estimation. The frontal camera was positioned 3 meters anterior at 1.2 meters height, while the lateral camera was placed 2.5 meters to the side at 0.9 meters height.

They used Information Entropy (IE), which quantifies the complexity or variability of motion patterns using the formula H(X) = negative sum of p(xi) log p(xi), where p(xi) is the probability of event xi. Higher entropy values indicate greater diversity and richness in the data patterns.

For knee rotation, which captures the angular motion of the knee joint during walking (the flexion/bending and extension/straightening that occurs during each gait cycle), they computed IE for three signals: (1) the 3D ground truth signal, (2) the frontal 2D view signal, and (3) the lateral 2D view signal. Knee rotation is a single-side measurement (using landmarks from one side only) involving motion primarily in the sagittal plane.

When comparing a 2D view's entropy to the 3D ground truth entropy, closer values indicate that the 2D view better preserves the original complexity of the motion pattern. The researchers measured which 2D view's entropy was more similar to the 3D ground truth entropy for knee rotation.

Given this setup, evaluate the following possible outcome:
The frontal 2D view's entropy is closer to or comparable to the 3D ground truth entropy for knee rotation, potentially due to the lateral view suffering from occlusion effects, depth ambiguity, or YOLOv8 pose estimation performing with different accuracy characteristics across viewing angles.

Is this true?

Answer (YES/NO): NO